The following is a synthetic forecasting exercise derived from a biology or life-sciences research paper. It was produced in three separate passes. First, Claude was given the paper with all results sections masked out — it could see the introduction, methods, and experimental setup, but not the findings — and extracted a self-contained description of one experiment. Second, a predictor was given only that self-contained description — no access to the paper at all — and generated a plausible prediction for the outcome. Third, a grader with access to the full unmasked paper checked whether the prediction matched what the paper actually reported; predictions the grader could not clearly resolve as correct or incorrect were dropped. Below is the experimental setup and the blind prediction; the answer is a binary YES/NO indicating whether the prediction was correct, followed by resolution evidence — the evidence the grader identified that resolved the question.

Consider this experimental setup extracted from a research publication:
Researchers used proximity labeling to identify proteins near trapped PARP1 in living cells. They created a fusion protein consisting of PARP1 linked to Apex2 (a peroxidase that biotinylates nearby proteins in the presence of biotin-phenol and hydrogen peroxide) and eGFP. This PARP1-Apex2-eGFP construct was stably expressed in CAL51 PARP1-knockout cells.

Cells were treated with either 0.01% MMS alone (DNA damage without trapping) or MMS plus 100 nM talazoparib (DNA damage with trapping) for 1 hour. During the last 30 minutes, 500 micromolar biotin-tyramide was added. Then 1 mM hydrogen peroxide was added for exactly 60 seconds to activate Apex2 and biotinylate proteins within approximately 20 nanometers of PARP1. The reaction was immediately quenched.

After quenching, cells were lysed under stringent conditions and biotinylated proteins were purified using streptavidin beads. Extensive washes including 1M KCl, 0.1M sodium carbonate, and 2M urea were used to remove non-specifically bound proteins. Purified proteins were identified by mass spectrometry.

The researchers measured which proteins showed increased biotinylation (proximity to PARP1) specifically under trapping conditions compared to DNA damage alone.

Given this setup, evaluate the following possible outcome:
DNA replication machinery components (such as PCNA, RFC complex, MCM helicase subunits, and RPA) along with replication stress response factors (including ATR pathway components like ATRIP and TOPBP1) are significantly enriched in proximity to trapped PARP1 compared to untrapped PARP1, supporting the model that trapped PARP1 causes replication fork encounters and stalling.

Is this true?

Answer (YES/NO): NO